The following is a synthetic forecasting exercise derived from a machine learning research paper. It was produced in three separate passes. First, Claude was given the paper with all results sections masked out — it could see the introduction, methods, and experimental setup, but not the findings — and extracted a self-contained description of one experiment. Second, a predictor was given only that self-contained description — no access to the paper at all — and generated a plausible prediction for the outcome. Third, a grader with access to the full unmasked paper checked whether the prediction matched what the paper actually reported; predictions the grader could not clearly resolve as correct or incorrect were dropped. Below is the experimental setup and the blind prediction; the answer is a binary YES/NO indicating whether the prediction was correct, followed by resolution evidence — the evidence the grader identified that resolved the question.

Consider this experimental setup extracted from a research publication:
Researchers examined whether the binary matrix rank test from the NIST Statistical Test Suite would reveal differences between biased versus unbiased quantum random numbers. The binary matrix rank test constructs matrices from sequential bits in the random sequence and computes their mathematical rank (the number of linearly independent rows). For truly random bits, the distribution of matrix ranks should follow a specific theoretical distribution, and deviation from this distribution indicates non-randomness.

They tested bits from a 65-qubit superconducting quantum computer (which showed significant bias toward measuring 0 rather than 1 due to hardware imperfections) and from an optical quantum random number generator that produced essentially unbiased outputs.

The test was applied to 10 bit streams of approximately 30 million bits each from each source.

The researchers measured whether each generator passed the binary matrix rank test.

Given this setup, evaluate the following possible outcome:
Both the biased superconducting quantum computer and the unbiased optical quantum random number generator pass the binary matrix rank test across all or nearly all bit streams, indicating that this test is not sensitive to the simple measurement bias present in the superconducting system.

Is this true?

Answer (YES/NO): YES